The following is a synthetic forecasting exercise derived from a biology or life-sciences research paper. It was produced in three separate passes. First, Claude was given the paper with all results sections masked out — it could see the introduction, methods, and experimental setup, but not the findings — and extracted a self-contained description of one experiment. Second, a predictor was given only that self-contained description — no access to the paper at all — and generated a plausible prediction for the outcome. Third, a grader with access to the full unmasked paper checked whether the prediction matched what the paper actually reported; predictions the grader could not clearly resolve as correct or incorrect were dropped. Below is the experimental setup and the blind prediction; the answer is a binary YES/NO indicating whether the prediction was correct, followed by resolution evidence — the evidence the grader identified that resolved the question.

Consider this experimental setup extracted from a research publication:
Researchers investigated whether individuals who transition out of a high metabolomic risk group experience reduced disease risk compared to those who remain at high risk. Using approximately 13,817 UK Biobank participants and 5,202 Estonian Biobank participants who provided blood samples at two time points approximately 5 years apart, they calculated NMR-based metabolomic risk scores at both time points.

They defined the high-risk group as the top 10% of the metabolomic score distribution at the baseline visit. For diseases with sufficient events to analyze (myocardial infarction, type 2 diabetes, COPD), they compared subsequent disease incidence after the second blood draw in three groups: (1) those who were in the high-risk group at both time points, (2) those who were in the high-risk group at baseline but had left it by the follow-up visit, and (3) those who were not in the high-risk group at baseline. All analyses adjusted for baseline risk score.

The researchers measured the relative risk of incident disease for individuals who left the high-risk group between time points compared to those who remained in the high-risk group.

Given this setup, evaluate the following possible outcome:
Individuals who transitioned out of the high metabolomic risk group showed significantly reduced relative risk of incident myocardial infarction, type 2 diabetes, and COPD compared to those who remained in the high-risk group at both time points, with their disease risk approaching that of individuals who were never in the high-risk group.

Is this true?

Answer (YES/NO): NO